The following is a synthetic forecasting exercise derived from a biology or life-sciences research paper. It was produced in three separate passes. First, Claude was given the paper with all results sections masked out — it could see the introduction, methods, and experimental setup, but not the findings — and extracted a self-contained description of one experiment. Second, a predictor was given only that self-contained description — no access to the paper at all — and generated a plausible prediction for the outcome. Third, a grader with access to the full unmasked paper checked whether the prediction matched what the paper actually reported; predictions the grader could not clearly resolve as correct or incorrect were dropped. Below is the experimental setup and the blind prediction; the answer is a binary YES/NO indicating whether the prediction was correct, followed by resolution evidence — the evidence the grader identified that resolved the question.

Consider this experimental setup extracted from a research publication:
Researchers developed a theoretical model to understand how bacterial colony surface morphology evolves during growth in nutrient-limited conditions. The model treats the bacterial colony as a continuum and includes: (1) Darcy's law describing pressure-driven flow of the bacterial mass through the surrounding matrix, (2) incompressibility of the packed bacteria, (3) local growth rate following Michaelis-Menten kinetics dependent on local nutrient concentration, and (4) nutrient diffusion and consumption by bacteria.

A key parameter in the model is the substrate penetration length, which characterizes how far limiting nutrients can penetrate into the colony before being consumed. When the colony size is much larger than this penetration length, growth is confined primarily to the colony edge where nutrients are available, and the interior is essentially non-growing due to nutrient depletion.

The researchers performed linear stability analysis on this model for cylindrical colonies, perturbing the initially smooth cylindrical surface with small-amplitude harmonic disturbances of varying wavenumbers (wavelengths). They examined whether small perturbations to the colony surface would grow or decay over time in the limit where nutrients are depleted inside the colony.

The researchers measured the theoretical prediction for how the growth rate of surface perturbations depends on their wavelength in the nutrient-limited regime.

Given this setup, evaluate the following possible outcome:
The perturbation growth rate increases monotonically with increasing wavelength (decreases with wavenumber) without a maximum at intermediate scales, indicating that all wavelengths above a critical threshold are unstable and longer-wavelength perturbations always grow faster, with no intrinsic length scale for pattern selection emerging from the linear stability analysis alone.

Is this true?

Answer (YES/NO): NO